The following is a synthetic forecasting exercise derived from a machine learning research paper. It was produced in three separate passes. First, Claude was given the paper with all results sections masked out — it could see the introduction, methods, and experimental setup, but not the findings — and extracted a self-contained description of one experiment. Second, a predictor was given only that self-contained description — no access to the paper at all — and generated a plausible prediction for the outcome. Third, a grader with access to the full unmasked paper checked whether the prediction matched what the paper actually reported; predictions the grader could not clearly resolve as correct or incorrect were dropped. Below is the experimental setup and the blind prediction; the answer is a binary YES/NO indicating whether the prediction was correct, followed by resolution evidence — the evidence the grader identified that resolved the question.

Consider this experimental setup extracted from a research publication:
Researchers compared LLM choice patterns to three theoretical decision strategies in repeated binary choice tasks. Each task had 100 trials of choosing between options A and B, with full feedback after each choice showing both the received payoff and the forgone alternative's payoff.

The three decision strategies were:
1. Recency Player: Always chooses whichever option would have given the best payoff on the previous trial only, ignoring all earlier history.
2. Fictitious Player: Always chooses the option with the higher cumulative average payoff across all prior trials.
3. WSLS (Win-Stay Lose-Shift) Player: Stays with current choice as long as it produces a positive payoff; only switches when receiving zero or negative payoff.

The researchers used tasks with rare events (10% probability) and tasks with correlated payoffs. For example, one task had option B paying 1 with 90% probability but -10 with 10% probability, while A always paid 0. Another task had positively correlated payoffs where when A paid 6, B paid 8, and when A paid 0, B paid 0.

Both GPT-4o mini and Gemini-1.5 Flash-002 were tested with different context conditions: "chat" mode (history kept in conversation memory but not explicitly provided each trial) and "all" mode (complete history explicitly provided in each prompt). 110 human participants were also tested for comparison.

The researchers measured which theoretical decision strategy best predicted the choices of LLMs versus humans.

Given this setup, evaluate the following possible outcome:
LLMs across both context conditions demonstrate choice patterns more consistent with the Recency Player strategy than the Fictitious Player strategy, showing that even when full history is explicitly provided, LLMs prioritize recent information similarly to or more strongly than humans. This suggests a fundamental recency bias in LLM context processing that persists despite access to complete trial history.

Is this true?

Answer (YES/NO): YES